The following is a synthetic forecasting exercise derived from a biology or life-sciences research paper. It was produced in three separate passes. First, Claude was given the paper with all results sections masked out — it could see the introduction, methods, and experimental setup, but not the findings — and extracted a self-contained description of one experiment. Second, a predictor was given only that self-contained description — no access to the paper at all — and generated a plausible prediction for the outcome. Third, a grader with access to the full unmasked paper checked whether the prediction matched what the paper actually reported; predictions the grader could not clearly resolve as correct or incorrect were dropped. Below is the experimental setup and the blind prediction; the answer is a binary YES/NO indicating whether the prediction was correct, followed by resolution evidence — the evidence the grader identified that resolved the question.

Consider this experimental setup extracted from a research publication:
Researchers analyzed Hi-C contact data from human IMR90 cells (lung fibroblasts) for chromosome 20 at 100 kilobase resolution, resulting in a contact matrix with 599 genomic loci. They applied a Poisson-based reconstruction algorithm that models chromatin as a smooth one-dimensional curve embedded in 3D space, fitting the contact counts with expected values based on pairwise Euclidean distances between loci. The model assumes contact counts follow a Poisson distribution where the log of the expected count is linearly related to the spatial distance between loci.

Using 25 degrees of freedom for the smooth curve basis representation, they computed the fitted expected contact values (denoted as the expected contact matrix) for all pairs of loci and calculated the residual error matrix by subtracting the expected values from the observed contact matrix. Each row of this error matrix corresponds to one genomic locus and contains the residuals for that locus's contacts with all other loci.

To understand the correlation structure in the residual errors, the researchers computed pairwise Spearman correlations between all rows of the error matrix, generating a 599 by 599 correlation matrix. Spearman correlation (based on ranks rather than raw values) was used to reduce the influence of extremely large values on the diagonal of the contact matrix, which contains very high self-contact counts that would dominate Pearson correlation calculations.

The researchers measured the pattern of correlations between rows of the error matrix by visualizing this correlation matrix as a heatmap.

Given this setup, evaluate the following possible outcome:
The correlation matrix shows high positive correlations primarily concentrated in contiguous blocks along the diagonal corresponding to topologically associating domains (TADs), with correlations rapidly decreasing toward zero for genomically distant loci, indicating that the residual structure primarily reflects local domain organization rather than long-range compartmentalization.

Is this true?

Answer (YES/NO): NO